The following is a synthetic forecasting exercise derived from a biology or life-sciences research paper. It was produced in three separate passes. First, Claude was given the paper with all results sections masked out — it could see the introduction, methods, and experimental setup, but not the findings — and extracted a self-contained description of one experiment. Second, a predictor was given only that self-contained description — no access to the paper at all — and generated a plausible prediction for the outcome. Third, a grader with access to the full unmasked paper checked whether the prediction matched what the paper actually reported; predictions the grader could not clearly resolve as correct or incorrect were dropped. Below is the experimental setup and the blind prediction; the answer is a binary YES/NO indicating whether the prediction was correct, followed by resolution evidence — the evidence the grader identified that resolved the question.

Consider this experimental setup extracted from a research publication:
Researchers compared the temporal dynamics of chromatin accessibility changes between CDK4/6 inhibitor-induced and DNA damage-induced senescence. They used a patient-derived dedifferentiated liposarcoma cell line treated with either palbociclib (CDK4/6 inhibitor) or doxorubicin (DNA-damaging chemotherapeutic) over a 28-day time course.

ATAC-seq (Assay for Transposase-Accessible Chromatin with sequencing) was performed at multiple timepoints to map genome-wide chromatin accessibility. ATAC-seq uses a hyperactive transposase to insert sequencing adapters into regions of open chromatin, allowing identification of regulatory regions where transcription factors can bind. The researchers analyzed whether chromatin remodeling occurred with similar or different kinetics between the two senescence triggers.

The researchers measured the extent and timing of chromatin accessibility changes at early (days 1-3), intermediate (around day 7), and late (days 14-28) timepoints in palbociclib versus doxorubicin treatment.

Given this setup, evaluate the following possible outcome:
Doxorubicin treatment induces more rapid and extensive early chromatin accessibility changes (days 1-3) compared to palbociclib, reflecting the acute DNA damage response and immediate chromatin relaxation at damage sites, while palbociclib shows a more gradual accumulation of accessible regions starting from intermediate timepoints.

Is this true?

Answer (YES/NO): NO